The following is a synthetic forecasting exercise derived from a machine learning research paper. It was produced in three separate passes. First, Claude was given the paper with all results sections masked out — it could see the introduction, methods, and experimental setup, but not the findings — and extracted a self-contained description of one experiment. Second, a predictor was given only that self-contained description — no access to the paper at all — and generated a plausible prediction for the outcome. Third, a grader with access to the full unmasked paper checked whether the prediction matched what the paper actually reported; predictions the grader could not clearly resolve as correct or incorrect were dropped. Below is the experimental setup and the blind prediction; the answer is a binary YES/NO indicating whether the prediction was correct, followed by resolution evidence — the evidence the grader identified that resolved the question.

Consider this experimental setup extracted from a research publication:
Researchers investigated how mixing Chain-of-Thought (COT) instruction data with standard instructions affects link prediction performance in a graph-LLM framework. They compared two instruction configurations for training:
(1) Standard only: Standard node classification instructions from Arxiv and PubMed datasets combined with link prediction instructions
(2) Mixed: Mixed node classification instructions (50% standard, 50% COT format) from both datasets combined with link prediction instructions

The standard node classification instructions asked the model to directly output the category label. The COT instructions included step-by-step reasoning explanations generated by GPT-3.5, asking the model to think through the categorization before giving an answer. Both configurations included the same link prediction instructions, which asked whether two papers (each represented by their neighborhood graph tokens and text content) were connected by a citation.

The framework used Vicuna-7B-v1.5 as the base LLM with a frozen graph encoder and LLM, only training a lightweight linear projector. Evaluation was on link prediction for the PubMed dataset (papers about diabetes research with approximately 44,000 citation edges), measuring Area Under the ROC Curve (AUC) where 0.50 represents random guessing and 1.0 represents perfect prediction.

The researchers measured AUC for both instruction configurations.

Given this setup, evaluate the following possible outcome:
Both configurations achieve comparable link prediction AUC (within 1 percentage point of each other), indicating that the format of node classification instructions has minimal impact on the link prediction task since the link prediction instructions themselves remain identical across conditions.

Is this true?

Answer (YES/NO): NO